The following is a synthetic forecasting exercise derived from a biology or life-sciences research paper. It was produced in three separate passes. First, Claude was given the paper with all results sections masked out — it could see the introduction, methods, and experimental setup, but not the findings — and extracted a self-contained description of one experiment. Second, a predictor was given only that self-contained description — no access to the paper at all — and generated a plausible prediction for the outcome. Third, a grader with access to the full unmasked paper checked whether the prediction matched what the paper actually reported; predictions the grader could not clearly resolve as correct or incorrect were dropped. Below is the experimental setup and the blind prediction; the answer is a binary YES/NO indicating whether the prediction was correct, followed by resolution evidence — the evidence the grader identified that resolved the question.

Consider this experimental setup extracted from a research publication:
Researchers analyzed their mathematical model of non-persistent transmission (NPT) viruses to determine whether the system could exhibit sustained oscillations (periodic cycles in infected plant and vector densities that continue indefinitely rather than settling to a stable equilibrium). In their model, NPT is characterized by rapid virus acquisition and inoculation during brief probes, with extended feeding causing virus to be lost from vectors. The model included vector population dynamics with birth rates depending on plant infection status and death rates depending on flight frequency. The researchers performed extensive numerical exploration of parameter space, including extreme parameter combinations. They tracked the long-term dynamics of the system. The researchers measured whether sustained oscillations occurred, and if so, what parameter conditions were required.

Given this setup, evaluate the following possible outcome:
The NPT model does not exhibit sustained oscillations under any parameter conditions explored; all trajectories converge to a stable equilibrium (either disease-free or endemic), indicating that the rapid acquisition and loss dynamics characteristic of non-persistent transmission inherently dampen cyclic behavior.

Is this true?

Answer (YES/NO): NO